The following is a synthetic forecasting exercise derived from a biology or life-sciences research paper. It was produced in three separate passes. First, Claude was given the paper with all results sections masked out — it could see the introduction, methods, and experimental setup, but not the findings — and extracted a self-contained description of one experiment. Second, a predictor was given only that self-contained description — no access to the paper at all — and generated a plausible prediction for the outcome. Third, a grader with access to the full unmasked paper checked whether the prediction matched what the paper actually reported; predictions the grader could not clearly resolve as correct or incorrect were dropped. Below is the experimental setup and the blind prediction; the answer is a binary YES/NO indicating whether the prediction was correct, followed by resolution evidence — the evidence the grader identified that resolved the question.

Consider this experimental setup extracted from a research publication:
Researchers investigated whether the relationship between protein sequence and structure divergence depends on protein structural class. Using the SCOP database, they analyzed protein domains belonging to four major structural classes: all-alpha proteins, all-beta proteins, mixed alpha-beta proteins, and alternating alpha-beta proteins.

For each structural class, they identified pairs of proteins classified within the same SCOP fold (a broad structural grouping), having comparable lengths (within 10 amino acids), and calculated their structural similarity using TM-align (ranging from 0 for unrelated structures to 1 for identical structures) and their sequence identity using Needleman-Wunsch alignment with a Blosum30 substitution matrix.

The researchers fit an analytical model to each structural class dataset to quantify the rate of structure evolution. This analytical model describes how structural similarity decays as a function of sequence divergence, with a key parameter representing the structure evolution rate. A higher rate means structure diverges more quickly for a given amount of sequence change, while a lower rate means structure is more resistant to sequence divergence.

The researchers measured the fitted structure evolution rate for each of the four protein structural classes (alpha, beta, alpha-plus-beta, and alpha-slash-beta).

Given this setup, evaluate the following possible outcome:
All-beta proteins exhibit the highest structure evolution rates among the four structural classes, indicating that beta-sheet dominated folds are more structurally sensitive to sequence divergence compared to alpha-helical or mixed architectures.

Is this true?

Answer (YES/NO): NO